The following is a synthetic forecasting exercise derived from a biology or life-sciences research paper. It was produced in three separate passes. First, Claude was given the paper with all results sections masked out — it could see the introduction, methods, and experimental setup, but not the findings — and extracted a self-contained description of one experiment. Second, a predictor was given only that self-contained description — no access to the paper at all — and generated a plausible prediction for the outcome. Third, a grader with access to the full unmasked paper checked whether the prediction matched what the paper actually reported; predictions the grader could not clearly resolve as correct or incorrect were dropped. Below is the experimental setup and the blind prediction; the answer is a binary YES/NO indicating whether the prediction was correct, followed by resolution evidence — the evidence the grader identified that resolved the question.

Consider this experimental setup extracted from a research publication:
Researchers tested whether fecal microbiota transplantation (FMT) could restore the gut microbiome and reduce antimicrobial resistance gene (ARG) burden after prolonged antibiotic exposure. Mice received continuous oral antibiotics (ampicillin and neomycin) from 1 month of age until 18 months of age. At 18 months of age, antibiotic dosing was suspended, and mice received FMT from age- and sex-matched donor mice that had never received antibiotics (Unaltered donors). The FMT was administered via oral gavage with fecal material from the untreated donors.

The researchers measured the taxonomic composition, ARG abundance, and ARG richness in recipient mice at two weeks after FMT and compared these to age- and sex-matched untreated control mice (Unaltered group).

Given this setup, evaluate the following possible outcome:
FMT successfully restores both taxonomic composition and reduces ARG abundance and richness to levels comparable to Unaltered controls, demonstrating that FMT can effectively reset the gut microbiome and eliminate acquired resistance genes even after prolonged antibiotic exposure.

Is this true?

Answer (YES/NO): YES